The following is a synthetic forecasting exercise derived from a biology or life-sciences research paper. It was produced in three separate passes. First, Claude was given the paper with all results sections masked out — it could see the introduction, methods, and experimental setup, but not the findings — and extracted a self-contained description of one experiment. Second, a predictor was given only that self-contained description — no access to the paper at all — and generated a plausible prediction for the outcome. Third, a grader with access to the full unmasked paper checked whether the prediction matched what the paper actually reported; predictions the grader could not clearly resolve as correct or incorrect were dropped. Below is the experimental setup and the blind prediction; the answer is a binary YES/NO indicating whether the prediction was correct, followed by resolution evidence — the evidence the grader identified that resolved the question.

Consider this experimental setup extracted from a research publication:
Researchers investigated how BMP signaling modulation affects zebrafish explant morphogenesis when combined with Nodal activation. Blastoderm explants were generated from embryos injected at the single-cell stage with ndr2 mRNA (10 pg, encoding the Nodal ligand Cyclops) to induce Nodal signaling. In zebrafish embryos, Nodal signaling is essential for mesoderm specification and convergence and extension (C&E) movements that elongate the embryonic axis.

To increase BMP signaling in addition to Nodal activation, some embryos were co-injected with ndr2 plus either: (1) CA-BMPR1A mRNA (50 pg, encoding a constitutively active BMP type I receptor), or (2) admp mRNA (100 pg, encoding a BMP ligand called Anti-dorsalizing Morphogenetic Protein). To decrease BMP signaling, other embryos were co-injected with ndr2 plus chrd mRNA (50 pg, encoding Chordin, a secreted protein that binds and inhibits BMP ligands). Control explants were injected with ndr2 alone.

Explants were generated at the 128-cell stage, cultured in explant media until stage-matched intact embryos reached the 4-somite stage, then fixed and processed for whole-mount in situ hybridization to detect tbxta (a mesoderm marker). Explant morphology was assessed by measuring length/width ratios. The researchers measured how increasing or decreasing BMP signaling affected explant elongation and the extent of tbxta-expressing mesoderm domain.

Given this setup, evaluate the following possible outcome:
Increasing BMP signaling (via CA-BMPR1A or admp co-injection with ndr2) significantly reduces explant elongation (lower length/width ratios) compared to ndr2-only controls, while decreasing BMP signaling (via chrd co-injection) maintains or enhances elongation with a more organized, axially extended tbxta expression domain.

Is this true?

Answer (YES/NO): NO